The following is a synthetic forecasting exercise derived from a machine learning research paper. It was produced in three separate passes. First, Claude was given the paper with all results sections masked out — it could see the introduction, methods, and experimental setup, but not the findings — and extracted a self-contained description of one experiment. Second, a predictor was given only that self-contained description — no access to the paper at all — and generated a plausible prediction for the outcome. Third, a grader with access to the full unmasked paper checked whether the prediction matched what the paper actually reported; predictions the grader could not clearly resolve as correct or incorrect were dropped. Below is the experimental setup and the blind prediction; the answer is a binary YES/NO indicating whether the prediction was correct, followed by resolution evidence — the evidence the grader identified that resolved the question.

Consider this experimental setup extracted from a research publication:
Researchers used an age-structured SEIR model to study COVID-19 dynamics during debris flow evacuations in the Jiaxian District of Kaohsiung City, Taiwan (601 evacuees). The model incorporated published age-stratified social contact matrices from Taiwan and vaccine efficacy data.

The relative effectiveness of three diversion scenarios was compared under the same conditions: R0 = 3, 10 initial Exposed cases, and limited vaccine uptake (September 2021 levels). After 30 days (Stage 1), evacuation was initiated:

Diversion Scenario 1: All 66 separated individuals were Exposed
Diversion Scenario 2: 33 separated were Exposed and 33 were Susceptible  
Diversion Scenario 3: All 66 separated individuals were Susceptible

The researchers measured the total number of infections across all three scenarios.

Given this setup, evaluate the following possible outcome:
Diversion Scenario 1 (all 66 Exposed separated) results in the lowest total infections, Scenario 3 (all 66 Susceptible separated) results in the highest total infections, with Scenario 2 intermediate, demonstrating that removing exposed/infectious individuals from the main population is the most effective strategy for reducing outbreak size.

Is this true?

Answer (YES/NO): YES